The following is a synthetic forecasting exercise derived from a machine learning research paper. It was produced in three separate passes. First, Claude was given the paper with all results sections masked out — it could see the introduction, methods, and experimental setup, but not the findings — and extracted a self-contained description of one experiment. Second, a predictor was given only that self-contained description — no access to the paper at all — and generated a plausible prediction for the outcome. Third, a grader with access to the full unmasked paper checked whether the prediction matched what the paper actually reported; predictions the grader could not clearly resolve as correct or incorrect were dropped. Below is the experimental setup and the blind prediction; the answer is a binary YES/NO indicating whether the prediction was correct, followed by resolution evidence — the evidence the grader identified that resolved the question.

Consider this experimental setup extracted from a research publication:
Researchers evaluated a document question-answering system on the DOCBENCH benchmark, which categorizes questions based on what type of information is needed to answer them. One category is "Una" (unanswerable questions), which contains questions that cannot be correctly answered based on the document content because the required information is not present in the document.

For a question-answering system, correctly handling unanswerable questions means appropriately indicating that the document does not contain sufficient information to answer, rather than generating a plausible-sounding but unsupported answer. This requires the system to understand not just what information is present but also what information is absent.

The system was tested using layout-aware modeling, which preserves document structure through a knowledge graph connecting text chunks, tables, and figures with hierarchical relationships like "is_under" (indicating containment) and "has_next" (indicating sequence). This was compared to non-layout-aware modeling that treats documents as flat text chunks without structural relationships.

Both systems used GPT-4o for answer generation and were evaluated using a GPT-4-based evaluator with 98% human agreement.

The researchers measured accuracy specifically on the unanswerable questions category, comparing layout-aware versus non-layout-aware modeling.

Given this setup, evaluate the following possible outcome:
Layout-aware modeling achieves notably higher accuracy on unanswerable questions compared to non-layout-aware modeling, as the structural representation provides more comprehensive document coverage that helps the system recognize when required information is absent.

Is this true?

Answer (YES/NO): YES